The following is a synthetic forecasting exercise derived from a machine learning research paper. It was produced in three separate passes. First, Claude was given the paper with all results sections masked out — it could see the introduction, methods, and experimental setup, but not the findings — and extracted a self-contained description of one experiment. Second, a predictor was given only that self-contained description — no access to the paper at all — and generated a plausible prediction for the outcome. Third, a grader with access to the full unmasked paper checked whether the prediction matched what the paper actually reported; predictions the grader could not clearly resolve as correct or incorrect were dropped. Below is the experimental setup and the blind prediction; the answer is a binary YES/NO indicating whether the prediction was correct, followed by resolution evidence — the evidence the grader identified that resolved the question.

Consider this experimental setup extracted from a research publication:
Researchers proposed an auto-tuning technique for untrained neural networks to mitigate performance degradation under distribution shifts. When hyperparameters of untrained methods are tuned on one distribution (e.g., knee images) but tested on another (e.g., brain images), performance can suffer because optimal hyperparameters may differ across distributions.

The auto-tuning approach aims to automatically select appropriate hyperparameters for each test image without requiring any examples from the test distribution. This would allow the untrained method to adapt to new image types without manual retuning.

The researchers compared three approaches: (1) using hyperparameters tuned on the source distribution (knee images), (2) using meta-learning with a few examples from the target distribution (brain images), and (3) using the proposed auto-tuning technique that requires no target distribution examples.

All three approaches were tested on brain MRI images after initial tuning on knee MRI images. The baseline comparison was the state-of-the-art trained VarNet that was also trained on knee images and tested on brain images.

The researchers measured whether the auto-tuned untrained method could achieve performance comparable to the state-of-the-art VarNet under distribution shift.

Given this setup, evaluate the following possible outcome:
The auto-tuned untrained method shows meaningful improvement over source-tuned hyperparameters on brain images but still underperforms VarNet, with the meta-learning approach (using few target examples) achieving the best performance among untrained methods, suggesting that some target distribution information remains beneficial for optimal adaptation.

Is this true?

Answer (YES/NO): YES